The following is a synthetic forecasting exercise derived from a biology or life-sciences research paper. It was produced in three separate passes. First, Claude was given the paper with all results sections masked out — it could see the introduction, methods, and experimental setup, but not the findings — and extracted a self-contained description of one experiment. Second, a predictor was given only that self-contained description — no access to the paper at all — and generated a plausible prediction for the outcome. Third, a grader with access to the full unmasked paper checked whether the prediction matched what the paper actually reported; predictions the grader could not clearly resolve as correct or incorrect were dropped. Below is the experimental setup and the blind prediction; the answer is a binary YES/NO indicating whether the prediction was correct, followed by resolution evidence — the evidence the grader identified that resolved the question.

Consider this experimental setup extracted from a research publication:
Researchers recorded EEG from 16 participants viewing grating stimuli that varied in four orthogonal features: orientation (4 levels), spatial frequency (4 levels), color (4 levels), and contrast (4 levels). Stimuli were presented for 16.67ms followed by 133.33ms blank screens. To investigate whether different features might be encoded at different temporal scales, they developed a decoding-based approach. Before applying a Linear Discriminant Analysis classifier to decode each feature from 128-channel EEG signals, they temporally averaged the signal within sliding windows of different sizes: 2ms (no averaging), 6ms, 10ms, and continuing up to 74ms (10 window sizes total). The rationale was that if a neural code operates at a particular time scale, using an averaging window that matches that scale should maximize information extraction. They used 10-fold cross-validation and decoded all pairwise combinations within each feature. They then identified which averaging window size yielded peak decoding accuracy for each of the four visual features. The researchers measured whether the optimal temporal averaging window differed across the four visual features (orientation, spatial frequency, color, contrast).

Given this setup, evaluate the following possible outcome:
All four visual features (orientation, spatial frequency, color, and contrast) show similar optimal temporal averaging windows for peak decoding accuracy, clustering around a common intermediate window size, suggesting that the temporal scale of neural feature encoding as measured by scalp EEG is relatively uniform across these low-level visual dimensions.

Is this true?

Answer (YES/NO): NO